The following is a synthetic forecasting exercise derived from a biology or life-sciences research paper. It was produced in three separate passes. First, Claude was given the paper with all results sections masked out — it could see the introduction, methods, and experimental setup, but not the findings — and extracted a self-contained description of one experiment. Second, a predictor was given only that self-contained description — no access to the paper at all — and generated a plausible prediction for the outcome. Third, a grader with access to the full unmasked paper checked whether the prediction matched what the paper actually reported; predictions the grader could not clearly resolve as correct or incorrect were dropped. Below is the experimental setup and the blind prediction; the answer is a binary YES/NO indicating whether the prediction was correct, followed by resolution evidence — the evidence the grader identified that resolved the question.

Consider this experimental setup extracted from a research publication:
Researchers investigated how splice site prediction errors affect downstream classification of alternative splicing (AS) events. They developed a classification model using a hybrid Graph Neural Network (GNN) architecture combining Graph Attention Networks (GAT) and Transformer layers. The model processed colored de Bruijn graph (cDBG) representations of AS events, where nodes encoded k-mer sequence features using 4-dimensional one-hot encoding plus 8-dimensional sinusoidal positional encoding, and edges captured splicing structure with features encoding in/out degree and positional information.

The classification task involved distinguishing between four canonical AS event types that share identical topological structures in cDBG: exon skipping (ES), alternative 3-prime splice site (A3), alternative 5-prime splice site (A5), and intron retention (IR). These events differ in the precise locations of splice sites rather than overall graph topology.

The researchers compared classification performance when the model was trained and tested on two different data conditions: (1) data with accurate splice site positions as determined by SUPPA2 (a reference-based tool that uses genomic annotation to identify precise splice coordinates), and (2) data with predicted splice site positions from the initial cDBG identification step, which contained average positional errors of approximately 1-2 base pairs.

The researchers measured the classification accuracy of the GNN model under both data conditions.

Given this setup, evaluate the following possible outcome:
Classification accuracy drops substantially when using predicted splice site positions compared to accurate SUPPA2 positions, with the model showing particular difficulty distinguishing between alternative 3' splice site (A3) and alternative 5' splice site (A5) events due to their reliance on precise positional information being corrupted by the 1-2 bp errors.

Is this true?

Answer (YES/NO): NO